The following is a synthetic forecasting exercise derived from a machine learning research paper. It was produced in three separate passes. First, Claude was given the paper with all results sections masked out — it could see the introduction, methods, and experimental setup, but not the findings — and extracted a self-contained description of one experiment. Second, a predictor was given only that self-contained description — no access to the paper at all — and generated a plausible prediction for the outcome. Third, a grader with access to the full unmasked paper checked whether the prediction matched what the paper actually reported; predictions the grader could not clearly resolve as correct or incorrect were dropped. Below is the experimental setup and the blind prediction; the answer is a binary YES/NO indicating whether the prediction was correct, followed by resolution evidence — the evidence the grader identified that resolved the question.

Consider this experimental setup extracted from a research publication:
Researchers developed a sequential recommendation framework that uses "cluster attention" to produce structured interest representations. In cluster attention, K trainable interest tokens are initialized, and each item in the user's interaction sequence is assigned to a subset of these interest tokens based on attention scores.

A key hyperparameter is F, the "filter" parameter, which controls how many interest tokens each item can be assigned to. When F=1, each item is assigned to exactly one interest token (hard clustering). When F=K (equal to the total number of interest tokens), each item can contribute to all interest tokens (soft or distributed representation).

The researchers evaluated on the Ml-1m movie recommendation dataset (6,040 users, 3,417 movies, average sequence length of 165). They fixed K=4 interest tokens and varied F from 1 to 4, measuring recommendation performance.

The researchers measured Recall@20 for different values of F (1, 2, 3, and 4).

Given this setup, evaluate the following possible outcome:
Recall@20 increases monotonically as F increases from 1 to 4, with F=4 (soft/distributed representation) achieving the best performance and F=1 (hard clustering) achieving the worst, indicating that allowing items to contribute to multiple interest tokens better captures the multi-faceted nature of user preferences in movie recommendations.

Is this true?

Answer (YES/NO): NO